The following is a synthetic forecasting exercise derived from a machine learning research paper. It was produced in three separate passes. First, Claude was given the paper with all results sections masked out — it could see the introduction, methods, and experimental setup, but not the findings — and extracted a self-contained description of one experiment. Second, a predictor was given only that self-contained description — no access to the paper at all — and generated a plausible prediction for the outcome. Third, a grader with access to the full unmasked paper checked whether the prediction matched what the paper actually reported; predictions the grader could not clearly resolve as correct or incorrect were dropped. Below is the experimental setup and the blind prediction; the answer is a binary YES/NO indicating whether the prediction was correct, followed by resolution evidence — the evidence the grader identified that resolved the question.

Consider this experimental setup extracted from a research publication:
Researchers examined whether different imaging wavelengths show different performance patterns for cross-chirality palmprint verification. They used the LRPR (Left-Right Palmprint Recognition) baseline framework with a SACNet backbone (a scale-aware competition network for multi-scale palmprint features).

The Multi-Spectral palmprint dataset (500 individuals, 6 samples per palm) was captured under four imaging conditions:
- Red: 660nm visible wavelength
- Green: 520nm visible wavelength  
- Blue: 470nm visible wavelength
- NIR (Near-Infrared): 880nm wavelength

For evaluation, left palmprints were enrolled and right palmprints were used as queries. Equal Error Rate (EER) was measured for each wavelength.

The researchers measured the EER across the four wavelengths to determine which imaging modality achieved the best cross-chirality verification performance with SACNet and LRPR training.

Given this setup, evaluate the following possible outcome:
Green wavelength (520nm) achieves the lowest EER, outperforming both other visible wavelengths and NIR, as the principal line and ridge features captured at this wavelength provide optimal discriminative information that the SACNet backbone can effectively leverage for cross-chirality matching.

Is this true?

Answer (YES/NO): NO